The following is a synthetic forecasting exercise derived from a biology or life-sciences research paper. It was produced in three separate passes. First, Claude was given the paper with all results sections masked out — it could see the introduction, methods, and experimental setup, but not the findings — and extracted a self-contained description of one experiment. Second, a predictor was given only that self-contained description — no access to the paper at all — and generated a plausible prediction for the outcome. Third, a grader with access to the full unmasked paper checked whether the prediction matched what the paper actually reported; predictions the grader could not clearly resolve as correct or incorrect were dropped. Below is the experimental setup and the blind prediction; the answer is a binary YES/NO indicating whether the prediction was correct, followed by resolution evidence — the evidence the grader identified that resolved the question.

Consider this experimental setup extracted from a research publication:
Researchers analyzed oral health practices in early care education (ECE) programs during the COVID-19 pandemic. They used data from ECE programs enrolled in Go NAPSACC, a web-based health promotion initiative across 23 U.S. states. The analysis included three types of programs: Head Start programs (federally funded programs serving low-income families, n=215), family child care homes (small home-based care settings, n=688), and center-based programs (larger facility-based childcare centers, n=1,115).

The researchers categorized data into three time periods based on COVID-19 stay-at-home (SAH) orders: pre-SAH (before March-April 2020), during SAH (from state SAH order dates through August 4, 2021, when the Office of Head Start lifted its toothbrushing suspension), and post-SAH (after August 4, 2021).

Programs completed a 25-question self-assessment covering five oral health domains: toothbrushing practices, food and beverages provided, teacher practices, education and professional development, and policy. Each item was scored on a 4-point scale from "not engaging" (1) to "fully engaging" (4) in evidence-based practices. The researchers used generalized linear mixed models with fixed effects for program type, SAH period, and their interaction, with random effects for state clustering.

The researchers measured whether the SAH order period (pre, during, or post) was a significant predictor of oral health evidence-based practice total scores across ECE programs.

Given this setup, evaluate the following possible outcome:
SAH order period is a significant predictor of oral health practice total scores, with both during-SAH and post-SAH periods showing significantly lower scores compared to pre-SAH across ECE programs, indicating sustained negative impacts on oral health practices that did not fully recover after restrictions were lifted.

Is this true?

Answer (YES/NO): NO